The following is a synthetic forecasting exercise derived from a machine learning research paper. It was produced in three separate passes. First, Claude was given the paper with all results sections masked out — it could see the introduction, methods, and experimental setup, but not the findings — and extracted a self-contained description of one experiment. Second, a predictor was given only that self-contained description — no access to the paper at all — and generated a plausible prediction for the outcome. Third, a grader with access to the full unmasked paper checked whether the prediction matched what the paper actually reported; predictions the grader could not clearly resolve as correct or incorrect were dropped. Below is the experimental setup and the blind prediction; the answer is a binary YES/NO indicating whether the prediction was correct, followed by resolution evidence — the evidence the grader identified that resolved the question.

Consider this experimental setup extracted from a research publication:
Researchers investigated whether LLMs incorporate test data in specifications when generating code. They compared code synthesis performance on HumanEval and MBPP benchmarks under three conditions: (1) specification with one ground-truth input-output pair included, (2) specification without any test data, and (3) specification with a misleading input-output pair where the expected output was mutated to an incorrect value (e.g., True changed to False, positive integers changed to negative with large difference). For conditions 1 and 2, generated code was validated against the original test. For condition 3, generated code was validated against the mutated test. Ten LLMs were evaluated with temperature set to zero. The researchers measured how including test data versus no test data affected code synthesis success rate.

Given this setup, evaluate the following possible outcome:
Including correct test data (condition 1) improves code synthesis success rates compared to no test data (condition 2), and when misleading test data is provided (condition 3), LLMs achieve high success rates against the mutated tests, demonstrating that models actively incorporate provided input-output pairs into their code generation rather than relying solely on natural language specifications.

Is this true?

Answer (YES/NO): NO